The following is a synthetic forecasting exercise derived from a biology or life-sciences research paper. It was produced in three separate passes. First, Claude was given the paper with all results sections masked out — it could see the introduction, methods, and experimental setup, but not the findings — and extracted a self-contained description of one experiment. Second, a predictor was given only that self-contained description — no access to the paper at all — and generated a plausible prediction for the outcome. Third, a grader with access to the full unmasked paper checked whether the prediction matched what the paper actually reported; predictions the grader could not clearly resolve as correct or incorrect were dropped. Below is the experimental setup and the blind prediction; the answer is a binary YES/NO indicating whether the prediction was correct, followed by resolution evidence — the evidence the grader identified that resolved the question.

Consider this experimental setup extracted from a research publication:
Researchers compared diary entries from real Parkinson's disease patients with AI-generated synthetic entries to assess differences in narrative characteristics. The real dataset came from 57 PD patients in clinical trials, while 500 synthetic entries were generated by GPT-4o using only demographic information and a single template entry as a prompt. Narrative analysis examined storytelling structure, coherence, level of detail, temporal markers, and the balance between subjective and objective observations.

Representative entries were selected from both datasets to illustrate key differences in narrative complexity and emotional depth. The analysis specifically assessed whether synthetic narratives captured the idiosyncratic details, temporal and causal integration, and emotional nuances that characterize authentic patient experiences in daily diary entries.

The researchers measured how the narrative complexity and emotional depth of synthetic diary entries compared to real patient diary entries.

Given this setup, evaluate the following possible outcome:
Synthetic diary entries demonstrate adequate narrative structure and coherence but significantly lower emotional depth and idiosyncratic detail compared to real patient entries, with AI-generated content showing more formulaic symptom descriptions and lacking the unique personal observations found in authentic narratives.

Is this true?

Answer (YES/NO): NO